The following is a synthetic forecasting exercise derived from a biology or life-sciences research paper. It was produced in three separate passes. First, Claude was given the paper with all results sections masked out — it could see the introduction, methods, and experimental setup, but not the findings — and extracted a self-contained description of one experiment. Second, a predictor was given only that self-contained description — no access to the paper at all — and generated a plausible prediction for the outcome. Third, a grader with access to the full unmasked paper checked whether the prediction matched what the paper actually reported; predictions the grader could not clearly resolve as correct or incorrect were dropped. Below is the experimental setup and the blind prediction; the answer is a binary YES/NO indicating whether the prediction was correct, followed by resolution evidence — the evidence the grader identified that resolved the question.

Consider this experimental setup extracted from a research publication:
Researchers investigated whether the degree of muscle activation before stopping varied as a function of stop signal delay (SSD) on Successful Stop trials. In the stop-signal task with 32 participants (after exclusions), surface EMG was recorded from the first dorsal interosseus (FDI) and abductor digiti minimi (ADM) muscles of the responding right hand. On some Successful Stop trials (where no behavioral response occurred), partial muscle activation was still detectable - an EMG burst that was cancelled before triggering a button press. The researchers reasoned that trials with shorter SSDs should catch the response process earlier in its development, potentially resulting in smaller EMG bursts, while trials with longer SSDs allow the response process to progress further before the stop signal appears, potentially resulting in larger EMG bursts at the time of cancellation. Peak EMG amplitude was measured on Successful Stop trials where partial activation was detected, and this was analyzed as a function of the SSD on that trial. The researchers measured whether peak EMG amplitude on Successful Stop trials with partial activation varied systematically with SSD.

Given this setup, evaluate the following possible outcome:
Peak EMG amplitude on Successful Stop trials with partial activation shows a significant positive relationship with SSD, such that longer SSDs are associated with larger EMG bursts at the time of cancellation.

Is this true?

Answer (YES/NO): YES